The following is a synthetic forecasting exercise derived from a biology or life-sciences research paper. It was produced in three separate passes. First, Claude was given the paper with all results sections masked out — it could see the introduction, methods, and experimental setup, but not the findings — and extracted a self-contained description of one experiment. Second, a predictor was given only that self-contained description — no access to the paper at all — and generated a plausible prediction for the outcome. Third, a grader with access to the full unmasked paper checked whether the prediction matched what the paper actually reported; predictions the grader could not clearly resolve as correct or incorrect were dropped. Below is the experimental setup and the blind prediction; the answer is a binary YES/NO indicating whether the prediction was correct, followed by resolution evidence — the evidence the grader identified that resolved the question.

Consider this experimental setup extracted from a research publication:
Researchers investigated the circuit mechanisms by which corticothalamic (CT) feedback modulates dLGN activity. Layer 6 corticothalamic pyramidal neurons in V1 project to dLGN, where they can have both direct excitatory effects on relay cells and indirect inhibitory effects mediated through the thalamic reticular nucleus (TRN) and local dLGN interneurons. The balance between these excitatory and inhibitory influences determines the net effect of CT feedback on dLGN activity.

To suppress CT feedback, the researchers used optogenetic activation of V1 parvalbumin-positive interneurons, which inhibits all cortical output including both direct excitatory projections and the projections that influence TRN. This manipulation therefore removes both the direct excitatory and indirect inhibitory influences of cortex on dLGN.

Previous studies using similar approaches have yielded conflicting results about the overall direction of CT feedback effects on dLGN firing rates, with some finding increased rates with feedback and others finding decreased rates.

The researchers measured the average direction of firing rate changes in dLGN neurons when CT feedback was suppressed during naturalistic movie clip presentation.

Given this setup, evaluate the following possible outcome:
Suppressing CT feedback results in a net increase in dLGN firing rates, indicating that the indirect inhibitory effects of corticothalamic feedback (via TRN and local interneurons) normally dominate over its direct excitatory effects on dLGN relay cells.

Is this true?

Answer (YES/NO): NO